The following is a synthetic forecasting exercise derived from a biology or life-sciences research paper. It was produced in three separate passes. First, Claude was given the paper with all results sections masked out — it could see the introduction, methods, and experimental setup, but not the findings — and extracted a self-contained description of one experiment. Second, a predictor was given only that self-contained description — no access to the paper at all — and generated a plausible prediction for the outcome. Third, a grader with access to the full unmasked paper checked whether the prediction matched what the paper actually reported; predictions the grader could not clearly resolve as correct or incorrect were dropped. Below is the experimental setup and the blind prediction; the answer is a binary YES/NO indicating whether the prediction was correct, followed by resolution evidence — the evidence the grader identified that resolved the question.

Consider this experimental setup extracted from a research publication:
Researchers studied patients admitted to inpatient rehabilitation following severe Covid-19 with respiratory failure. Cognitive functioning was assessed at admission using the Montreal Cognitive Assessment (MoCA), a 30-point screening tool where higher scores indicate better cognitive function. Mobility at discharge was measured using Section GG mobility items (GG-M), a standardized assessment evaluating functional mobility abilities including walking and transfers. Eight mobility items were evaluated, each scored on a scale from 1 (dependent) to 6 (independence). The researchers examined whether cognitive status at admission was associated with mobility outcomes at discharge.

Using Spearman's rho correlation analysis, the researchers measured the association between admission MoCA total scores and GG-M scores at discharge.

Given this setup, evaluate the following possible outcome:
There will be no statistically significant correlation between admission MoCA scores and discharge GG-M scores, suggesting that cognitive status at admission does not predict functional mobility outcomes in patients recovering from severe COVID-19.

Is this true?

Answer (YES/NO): YES